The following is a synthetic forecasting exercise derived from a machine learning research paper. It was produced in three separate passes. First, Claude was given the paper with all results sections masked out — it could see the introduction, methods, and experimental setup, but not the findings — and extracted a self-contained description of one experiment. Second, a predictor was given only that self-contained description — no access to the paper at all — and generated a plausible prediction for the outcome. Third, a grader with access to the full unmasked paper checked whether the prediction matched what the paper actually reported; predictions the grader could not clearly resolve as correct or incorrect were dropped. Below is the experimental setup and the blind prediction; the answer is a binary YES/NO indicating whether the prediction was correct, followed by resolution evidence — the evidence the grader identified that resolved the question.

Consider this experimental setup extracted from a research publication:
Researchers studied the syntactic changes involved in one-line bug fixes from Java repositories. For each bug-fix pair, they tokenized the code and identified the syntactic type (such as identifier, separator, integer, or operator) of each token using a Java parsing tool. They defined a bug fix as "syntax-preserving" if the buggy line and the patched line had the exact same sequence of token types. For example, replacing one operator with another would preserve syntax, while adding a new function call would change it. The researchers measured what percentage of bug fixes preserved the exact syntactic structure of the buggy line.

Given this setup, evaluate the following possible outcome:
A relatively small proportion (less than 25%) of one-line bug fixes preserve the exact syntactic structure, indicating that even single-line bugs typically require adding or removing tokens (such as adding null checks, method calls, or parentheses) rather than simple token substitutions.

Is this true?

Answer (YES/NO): NO